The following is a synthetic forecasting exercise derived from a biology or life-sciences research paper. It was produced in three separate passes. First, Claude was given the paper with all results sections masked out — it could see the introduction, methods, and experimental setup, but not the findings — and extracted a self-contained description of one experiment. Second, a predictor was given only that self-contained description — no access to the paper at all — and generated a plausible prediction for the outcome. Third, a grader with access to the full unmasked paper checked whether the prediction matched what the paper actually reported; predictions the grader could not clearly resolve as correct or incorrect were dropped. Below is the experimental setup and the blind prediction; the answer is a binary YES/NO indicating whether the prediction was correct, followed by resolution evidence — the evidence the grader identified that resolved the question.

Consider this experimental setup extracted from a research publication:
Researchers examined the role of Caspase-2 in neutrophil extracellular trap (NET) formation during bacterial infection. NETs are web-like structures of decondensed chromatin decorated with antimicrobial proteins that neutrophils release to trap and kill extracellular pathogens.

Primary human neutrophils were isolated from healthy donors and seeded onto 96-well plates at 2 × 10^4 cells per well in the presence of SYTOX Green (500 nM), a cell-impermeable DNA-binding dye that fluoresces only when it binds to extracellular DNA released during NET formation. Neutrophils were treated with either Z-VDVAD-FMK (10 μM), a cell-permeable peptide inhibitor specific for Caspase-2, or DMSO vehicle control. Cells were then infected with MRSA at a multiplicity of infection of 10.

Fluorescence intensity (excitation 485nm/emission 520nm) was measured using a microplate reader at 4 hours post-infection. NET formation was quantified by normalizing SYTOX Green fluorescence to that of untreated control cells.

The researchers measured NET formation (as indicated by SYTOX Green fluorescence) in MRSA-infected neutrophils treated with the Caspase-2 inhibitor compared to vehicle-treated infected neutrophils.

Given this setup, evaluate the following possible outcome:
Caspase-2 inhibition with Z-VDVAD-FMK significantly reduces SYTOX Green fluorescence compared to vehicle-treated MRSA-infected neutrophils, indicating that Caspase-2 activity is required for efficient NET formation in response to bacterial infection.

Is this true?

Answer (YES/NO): YES